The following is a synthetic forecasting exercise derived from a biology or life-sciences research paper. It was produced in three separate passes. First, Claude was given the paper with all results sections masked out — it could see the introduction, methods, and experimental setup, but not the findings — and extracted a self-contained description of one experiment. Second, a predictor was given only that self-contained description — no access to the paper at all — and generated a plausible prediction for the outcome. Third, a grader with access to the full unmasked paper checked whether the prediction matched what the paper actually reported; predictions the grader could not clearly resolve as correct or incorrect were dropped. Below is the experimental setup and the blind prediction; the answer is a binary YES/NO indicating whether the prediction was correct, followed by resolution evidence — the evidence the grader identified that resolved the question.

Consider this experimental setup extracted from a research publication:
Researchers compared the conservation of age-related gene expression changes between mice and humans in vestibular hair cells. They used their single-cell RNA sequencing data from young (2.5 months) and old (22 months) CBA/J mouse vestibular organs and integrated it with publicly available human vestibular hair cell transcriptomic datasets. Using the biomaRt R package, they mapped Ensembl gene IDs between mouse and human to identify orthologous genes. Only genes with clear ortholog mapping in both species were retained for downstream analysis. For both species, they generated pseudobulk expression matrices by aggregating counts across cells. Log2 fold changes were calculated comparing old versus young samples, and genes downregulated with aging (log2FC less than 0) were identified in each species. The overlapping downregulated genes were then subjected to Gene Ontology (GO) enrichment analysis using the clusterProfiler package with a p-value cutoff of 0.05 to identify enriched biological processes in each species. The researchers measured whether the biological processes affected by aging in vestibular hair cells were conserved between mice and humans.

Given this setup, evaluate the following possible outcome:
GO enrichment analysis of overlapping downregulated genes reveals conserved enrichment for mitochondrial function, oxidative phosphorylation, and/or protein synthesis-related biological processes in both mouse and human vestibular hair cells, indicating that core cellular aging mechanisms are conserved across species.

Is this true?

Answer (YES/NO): YES